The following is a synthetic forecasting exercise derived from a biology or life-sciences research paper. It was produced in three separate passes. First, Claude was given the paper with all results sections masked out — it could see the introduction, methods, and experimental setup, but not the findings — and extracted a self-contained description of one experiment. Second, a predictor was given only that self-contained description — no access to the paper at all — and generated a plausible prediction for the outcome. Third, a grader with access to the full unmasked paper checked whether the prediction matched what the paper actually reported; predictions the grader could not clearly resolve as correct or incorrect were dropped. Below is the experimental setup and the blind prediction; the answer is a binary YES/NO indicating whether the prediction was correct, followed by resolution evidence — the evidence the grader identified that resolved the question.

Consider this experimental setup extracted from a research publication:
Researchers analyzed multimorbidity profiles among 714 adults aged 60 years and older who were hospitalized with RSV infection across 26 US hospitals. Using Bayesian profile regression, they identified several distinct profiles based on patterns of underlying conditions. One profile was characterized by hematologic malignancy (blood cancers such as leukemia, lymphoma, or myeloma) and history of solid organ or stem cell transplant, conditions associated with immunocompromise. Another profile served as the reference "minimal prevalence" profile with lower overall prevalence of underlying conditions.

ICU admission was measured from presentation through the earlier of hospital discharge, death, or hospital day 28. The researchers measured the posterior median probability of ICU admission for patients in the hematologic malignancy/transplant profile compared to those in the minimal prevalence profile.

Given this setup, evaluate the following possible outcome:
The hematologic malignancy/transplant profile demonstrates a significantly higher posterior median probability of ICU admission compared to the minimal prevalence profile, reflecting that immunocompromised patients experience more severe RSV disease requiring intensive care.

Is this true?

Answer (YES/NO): NO